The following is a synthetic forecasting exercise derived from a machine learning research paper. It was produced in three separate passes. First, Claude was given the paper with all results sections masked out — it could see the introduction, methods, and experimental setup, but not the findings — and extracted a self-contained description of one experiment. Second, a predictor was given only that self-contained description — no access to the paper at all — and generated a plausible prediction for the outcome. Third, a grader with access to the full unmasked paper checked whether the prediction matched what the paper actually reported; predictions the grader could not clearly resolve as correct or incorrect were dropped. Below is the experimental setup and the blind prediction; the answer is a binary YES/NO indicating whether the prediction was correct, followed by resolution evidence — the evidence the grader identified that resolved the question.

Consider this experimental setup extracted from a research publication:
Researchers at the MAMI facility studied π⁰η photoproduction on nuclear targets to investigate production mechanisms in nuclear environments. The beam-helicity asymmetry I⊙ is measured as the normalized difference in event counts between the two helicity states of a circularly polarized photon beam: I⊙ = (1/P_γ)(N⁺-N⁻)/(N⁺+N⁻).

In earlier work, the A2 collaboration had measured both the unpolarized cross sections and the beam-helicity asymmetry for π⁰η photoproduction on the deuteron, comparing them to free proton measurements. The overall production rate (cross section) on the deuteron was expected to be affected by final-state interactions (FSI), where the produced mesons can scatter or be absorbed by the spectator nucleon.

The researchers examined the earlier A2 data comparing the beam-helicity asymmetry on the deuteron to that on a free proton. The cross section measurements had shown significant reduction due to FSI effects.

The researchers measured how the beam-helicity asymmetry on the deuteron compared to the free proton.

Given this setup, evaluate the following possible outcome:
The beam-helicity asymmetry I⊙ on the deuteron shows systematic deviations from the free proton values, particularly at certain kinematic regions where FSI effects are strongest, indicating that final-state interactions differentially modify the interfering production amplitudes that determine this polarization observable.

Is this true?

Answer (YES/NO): NO